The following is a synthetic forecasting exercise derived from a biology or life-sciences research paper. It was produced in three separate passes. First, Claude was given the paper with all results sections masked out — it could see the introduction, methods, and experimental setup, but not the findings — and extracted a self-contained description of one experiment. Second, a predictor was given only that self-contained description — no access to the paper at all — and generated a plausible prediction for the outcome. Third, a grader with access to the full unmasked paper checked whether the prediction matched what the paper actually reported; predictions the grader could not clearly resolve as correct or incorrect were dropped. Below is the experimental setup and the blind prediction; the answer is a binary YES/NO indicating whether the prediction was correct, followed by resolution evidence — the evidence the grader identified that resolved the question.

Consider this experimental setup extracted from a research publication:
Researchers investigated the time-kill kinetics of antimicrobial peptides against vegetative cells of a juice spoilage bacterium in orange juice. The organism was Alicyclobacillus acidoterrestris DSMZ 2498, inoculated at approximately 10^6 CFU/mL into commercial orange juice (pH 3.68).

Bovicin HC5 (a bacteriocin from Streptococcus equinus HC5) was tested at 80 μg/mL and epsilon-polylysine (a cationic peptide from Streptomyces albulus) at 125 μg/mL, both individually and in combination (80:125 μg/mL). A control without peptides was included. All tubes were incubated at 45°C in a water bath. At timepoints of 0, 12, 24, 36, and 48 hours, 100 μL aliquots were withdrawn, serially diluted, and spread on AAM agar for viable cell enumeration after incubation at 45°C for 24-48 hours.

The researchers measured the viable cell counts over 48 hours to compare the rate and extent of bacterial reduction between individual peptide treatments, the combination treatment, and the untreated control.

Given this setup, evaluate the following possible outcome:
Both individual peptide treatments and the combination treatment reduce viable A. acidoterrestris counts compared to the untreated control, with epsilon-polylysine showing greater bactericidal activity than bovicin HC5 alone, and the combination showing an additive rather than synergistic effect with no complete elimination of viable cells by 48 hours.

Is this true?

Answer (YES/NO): NO